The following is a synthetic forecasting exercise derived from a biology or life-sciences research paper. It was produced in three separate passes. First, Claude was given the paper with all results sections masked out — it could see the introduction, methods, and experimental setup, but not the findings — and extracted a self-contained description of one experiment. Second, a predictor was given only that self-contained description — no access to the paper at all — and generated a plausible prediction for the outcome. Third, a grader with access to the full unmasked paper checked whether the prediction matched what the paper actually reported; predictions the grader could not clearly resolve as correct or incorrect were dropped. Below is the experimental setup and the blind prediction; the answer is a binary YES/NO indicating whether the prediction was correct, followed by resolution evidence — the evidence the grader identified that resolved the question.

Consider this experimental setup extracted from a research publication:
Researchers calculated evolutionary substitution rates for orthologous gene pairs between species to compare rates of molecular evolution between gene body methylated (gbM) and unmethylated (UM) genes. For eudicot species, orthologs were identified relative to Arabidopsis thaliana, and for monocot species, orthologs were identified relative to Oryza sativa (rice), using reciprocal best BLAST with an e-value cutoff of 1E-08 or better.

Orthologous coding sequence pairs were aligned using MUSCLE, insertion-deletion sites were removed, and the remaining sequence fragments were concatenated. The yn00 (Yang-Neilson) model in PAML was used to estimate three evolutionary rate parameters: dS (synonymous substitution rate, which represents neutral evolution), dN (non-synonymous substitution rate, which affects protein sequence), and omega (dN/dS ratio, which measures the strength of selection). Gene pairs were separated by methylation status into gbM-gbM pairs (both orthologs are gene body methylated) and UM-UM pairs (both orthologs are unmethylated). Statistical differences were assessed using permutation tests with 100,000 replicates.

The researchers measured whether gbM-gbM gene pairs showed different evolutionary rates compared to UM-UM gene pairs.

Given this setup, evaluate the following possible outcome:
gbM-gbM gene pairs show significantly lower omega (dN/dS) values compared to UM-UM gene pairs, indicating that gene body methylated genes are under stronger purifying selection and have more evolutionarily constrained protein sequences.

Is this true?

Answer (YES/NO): NO